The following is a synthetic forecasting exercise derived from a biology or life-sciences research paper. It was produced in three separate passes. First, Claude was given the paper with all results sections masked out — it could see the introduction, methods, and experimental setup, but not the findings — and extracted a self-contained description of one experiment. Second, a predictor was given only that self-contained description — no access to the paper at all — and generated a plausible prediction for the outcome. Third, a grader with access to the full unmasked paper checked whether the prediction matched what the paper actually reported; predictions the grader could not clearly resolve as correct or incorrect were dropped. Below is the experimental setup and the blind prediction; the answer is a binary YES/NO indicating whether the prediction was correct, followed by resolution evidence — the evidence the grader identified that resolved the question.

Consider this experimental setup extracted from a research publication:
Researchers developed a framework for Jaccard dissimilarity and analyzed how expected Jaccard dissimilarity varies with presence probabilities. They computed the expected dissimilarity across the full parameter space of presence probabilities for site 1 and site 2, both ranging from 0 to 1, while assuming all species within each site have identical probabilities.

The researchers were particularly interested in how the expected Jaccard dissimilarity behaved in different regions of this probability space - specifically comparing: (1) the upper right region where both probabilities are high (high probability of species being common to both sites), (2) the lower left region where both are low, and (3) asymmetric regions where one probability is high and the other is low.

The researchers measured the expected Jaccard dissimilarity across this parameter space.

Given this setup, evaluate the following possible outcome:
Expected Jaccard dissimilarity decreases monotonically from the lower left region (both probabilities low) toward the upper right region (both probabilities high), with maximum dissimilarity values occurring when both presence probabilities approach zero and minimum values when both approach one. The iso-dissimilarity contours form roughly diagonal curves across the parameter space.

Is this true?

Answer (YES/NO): NO